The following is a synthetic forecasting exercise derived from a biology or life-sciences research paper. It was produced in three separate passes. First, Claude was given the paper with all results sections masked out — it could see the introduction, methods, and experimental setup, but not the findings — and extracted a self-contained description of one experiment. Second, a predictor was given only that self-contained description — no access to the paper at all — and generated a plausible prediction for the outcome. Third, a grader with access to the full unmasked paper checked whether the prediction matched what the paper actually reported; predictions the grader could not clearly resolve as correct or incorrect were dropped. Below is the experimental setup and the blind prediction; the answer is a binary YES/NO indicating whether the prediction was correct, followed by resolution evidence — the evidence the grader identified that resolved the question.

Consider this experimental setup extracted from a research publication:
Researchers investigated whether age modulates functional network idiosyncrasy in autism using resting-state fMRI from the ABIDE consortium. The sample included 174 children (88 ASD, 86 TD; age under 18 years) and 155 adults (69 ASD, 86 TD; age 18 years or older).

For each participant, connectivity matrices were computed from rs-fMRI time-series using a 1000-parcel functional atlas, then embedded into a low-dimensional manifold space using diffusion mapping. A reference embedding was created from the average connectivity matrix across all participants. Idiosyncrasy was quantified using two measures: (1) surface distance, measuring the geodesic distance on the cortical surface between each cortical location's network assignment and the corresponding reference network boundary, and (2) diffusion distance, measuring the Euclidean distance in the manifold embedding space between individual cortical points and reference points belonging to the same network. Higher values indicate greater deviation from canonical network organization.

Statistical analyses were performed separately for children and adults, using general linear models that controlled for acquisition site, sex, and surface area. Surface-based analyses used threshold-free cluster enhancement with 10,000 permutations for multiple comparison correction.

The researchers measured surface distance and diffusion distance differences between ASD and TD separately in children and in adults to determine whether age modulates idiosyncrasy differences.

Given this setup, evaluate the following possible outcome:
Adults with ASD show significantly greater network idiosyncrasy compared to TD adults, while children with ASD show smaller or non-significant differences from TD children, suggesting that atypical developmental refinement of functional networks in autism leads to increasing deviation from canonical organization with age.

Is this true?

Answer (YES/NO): NO